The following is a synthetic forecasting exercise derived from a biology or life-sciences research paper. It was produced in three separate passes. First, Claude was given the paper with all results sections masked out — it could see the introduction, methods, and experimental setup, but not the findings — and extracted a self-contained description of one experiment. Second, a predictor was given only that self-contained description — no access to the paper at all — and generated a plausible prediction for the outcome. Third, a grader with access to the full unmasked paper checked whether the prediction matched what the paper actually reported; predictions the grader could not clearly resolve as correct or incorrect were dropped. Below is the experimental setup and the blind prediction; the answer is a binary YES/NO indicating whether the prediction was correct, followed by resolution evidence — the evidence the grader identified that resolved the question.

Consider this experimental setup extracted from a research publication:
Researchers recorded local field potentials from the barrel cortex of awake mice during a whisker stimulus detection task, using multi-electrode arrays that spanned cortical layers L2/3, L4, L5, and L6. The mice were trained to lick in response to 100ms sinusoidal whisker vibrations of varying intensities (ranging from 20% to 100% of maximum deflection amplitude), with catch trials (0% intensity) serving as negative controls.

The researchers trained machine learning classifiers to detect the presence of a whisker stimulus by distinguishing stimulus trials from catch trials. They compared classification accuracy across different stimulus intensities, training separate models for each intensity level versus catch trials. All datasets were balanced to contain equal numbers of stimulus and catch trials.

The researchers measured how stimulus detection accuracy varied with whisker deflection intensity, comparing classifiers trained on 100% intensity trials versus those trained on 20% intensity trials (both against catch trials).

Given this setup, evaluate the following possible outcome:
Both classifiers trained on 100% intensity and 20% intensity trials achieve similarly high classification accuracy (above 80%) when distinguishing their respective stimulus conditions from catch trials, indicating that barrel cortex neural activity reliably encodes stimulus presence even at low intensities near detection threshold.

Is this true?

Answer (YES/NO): NO